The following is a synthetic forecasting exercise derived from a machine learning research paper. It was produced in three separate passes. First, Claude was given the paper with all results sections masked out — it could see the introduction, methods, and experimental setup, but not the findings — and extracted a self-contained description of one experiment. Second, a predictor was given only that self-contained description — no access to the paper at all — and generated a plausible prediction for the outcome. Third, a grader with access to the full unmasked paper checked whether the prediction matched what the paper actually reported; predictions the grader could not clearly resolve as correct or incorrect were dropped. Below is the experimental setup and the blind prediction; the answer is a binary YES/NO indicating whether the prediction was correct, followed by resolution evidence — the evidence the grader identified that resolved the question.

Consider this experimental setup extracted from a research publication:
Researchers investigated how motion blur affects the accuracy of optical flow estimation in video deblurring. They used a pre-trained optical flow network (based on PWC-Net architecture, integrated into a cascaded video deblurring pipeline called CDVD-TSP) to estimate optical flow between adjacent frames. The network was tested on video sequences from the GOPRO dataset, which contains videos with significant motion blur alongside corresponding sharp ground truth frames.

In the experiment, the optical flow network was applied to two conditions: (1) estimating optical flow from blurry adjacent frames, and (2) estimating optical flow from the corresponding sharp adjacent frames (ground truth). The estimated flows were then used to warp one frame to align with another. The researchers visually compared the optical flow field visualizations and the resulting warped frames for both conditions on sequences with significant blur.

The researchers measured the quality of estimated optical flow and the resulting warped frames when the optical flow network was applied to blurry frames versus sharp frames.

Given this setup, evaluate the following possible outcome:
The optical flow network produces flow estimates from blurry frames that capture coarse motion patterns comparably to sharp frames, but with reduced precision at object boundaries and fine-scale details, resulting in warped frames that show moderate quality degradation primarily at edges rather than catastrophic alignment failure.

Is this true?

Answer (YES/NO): NO